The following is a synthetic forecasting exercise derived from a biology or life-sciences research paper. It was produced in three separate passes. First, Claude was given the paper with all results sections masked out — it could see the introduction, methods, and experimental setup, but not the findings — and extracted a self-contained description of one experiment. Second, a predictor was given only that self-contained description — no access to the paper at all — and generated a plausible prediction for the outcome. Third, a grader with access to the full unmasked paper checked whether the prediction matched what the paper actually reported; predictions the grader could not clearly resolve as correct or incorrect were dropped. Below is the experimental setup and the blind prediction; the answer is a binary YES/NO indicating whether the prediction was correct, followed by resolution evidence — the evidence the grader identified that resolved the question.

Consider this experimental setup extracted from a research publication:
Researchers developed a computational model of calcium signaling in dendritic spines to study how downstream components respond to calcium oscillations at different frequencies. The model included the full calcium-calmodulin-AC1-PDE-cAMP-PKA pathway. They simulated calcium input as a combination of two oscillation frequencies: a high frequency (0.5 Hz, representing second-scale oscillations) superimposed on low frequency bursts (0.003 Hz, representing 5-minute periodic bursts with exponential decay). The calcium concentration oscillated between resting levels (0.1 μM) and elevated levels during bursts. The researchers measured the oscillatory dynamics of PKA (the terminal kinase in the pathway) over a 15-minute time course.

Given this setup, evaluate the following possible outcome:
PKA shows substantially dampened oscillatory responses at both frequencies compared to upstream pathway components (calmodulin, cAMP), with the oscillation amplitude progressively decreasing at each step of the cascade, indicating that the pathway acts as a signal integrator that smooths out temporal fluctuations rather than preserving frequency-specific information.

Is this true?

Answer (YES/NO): NO